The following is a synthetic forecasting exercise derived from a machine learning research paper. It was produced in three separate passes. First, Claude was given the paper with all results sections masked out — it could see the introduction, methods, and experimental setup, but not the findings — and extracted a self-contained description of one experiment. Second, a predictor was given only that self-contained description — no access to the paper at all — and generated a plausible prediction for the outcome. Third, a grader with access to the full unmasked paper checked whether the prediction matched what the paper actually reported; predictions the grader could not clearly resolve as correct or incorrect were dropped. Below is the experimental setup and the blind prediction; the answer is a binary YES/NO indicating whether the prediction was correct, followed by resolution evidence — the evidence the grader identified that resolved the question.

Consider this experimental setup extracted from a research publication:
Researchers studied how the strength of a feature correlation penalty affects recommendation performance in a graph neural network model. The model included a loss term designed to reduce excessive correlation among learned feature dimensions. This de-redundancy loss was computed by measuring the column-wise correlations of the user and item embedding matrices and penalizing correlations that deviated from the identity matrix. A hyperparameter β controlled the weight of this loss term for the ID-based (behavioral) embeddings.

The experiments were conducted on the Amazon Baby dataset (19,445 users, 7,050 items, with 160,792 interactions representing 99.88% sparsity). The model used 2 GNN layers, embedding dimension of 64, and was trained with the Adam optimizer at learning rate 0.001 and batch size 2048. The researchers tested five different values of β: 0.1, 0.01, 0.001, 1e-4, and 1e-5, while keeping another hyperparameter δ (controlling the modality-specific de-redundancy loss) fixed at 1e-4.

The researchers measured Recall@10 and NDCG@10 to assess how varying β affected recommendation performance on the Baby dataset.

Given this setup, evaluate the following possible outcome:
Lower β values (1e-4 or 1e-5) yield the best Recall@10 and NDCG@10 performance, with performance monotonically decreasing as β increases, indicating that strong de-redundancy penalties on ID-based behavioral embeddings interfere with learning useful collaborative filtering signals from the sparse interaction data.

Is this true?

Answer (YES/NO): NO